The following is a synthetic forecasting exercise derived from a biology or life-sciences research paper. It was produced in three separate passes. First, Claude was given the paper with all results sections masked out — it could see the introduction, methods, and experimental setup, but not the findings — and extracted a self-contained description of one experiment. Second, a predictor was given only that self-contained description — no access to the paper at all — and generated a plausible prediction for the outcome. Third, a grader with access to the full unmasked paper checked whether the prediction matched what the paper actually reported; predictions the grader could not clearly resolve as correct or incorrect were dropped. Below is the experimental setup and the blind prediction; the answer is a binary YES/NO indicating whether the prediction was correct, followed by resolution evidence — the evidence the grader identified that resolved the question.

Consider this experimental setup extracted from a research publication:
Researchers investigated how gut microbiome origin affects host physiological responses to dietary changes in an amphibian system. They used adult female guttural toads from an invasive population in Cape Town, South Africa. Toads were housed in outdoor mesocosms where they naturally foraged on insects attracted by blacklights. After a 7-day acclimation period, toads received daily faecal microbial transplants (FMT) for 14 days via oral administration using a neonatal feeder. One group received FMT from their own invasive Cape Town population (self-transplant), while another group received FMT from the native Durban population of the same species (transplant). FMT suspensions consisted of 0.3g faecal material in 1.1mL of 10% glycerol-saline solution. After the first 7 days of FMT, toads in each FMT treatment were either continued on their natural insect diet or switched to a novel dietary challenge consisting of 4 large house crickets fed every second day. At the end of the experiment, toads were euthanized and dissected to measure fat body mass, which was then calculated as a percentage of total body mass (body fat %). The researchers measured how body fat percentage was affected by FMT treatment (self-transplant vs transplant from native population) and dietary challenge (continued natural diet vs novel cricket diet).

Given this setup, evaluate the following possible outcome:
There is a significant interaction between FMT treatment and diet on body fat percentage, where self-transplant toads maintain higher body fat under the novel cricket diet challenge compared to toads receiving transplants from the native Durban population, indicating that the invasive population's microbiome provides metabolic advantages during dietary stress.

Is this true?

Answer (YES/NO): YES